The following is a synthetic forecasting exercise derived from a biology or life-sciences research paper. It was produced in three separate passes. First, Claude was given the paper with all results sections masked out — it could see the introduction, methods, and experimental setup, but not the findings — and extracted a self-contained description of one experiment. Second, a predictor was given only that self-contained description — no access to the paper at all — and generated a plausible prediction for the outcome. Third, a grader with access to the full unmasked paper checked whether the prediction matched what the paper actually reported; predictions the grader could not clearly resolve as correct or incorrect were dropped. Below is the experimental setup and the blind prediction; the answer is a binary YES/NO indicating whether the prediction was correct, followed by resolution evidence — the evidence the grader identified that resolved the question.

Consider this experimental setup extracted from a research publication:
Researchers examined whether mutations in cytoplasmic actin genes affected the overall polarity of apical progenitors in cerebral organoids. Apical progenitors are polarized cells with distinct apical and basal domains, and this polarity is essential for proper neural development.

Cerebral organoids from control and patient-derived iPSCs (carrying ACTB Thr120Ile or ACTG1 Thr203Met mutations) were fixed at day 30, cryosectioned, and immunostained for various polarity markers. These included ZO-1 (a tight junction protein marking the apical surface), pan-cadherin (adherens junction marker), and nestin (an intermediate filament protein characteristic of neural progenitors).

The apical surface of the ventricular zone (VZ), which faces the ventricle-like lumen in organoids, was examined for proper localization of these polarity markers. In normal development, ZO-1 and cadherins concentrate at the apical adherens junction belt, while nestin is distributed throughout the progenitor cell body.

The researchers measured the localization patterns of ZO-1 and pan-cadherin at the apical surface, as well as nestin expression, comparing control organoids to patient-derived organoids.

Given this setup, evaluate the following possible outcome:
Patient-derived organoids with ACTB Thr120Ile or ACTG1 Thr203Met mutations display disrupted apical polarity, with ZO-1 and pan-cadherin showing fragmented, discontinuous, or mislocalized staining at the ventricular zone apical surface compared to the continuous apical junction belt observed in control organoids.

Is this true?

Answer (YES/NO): NO